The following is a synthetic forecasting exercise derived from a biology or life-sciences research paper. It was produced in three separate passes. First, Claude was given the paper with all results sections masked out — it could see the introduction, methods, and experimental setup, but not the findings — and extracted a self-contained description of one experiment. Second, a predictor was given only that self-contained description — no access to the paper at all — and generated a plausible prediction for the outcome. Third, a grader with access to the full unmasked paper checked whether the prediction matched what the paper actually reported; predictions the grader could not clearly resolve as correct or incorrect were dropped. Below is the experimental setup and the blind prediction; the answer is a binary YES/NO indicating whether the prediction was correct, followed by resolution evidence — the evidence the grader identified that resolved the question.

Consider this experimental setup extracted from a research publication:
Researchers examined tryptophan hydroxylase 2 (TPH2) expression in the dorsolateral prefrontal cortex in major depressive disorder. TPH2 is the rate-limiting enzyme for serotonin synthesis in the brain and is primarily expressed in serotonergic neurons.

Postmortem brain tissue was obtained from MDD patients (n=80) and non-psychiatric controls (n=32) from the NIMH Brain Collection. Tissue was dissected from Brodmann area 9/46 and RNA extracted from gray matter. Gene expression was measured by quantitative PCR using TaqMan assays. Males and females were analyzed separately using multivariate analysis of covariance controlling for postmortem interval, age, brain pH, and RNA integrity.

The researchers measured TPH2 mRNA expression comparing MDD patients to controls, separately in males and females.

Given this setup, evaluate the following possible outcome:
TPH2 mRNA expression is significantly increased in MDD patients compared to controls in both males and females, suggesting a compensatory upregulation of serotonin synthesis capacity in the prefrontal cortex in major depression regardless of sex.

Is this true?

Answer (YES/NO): NO